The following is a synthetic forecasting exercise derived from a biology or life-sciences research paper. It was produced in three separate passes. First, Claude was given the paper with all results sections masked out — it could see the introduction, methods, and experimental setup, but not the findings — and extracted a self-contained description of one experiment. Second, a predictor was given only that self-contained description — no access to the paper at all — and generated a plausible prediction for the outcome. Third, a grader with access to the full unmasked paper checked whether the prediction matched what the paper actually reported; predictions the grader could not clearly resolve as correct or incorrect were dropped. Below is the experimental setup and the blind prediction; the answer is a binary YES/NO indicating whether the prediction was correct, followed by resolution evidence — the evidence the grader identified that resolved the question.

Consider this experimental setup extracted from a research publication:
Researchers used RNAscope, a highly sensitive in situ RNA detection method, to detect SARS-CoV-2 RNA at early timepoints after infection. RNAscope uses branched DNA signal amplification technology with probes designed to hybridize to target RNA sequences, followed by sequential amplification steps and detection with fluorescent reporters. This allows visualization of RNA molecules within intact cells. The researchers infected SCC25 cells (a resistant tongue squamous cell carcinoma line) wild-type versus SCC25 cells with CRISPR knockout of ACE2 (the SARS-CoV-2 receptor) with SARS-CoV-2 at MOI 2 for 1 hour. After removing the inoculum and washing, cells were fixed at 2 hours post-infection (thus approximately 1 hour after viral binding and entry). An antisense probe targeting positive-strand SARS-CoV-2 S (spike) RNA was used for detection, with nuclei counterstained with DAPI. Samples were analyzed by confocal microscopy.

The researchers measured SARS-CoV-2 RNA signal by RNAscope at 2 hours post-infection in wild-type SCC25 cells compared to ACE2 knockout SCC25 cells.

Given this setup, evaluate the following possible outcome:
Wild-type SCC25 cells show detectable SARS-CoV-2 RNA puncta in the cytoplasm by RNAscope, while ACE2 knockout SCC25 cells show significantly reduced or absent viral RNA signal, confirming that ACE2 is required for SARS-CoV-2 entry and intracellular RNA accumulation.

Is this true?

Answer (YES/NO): YES